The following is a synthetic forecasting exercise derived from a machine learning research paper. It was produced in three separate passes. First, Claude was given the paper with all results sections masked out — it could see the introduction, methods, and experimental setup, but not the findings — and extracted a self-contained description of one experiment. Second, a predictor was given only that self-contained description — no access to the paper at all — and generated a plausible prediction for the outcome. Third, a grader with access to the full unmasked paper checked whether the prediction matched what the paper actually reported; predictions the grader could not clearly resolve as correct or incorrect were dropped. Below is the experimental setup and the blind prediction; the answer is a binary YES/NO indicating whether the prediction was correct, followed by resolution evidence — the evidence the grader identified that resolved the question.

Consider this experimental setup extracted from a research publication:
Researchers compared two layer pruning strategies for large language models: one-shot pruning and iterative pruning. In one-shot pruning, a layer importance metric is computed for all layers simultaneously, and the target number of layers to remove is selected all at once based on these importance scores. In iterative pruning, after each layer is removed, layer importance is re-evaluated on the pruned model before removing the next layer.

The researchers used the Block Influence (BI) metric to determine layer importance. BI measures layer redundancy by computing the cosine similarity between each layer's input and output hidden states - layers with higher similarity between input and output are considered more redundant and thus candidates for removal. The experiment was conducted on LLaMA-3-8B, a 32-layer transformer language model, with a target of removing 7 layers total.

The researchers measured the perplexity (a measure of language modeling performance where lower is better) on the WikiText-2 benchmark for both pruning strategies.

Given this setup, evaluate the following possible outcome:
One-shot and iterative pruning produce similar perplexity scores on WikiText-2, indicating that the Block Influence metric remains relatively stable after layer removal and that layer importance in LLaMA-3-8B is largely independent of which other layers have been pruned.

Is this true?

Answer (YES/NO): NO